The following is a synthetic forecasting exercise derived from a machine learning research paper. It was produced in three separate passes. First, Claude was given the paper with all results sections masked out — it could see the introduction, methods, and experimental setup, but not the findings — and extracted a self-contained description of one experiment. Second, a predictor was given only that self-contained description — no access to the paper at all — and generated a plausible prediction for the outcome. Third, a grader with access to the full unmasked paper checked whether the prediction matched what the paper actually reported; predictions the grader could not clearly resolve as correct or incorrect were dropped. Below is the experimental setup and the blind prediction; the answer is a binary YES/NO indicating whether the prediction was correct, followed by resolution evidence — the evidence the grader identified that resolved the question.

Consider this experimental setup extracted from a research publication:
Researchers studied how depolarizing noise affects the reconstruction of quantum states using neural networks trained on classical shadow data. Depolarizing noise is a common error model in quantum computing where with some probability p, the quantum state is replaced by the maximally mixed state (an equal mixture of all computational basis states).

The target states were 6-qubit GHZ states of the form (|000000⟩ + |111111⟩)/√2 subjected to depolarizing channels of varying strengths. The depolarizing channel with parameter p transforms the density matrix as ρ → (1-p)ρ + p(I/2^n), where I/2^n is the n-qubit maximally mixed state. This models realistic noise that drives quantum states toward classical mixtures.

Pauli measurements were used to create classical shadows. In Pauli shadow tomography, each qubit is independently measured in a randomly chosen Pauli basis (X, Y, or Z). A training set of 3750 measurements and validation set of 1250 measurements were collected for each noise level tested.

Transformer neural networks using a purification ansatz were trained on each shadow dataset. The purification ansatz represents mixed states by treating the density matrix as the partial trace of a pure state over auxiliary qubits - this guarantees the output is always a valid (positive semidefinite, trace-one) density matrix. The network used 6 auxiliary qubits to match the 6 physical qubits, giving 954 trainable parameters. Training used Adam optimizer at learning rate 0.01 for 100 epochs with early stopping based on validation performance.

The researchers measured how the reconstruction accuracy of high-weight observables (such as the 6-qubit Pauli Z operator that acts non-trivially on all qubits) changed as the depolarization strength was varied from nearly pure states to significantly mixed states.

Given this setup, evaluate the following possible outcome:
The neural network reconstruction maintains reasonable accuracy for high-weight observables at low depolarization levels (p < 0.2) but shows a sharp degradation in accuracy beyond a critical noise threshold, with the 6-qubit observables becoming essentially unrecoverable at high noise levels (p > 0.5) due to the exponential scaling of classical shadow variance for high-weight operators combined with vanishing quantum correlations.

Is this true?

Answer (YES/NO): NO